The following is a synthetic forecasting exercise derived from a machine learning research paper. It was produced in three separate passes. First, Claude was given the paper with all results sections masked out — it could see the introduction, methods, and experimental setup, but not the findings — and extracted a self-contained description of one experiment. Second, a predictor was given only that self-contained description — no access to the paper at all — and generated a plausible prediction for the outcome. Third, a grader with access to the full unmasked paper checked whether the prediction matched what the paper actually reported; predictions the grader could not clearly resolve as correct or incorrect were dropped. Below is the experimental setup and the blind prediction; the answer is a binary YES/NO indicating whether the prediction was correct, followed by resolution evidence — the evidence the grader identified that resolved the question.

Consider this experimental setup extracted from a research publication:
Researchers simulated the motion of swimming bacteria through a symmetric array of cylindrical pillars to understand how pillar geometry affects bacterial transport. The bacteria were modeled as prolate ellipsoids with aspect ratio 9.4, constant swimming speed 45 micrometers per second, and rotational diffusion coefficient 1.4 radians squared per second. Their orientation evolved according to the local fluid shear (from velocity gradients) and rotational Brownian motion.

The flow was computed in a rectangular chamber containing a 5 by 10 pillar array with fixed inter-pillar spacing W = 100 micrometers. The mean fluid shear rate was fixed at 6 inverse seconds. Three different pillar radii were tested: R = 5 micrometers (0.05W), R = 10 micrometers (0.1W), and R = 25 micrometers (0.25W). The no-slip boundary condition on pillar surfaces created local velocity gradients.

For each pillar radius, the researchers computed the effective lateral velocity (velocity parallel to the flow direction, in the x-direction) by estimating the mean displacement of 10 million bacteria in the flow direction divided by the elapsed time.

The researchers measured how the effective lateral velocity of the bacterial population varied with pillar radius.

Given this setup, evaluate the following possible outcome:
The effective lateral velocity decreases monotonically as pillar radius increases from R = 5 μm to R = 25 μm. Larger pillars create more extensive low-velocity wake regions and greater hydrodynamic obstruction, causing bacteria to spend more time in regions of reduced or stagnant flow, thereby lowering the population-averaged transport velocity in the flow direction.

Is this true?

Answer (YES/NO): YES